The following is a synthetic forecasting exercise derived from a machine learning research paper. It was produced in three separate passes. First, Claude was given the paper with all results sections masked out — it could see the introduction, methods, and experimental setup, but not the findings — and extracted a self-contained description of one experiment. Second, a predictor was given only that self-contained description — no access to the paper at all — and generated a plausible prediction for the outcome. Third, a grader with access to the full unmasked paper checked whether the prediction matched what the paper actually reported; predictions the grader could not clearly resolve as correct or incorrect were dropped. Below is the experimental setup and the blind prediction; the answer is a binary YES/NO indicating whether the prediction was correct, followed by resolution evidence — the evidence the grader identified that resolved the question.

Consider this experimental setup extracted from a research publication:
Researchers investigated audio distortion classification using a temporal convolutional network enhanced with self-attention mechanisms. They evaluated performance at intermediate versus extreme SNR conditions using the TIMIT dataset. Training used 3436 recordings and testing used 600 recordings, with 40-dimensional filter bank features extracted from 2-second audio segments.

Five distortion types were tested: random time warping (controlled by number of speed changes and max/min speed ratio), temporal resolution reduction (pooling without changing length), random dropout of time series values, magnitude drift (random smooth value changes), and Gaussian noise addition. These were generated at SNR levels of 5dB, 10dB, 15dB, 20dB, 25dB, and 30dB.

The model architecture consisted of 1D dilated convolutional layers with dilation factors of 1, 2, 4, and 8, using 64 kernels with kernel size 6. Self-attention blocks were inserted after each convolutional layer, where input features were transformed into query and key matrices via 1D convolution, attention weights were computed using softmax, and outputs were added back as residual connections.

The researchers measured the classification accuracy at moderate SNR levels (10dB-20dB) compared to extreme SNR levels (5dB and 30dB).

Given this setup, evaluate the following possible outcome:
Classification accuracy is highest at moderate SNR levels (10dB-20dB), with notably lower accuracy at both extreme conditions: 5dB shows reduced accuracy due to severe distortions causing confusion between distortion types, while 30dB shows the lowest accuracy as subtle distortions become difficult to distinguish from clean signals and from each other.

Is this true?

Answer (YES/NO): NO